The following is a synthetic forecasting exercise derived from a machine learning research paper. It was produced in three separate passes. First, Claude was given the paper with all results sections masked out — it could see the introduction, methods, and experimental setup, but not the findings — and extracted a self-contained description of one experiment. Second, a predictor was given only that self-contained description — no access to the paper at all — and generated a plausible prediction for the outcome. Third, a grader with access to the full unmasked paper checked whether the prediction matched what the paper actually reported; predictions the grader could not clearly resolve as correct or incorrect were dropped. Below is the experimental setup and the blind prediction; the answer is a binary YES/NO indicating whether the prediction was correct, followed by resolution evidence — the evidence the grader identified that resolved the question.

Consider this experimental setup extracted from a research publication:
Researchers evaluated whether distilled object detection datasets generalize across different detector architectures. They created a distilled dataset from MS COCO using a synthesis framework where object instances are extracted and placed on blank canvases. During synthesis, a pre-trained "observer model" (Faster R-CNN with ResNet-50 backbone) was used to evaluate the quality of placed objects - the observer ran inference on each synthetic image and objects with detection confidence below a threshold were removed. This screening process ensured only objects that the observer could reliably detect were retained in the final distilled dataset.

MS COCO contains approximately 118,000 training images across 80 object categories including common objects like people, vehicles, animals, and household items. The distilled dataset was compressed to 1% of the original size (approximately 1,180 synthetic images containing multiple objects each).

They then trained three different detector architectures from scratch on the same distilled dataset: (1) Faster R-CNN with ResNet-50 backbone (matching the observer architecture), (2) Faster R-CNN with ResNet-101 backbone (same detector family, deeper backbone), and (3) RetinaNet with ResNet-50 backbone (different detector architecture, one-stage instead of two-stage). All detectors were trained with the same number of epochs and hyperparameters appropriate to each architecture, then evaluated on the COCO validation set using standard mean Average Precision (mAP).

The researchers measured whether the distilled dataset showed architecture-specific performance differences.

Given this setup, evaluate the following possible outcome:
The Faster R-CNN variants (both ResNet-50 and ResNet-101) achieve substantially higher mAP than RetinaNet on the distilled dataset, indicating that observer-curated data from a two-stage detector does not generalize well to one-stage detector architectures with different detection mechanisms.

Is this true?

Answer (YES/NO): NO